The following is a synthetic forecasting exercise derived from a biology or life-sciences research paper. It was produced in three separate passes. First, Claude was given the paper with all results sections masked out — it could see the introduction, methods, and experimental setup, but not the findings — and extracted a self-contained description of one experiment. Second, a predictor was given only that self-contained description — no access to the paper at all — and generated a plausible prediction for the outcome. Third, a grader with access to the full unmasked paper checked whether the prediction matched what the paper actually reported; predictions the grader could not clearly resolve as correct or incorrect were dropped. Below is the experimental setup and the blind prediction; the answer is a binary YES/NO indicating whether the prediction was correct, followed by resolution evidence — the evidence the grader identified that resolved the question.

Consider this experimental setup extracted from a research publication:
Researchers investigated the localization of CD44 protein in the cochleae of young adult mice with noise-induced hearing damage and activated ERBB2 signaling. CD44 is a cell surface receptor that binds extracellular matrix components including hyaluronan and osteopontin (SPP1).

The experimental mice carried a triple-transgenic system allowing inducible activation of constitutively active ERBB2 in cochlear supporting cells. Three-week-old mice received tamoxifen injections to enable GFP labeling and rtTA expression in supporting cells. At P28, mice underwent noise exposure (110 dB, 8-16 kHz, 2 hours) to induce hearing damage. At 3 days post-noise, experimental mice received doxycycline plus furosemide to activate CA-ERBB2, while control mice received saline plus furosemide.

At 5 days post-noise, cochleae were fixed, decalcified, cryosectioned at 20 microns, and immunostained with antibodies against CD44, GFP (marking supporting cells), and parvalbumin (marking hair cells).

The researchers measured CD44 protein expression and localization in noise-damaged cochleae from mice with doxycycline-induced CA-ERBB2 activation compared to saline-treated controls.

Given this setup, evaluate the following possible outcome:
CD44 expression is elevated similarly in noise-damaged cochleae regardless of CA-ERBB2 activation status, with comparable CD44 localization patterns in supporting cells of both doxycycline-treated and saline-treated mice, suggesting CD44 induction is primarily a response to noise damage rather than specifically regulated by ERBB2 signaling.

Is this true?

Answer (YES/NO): NO